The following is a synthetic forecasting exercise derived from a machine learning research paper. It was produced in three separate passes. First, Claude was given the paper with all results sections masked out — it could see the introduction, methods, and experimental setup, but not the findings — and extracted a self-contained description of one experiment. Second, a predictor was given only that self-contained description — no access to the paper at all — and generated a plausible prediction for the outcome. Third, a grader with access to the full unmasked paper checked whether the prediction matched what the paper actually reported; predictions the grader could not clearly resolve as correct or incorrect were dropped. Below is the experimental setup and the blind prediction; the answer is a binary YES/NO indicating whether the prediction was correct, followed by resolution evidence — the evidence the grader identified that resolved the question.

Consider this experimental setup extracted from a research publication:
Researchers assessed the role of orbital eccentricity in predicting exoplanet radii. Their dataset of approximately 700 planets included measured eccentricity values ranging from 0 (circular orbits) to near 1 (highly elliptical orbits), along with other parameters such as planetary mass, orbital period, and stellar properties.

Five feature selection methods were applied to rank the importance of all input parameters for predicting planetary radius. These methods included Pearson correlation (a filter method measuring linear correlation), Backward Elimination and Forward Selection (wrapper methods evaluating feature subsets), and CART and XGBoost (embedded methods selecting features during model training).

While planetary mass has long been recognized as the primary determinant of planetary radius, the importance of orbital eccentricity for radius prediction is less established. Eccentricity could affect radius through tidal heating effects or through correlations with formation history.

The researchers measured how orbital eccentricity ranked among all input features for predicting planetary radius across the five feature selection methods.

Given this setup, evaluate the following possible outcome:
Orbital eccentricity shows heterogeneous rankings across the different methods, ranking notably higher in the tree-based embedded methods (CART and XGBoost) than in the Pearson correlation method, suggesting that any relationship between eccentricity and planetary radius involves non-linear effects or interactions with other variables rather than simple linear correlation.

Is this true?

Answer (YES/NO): NO